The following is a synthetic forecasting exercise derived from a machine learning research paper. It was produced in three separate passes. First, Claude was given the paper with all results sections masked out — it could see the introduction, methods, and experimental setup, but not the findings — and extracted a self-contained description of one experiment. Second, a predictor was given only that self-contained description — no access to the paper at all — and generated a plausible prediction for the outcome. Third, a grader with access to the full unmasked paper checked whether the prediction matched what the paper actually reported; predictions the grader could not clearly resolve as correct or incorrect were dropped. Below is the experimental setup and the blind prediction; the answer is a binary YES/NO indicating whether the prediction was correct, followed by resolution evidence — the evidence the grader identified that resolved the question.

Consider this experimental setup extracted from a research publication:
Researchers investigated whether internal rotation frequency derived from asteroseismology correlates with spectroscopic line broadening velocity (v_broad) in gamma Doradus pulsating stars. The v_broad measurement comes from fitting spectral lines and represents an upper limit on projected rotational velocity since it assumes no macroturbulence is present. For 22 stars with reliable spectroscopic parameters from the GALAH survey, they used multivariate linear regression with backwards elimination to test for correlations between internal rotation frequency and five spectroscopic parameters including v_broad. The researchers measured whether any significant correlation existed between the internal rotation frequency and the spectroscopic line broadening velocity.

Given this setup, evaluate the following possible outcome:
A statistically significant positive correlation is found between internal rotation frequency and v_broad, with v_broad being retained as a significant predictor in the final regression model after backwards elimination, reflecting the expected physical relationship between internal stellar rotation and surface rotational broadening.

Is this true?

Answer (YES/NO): NO